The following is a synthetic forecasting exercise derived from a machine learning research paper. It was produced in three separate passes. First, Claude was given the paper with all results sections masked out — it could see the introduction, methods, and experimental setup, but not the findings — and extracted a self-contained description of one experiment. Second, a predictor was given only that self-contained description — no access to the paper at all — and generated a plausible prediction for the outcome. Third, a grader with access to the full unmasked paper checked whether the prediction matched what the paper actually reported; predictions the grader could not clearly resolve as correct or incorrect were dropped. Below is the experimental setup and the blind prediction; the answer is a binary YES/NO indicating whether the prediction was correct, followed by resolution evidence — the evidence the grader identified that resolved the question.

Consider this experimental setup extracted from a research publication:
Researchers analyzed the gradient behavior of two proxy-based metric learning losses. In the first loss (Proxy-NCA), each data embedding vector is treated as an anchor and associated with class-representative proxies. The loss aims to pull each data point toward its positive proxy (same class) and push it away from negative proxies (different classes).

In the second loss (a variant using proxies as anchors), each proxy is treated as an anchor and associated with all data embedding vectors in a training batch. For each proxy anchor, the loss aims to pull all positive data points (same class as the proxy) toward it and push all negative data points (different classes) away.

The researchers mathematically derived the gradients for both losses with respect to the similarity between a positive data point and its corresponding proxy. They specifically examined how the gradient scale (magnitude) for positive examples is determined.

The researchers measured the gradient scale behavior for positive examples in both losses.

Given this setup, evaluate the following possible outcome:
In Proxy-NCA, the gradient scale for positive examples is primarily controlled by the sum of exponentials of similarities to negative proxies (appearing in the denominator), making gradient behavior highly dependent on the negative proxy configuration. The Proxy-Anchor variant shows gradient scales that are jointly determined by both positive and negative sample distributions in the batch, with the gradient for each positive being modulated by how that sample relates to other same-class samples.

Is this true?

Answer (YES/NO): NO